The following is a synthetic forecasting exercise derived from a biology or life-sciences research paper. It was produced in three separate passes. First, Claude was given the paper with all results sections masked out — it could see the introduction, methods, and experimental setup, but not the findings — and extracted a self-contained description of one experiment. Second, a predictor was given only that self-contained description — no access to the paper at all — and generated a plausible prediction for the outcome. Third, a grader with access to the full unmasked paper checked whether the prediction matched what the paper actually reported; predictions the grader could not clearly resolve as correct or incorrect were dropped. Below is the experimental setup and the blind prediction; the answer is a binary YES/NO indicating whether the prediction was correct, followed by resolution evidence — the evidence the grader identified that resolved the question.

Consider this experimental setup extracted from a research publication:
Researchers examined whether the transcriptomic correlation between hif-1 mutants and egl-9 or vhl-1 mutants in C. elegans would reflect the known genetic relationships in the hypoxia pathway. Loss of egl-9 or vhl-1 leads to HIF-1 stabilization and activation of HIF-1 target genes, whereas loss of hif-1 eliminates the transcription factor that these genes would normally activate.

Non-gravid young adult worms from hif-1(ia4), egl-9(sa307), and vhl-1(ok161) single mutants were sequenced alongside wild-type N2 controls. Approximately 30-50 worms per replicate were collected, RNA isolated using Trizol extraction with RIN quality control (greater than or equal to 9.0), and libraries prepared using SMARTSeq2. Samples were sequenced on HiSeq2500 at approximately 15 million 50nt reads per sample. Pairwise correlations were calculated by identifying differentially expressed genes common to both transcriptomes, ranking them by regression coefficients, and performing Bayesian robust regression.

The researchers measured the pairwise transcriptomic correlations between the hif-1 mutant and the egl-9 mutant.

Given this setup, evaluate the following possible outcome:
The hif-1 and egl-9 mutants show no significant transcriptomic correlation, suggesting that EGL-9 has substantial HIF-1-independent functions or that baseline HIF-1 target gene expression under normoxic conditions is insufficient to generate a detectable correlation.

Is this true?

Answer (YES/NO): NO